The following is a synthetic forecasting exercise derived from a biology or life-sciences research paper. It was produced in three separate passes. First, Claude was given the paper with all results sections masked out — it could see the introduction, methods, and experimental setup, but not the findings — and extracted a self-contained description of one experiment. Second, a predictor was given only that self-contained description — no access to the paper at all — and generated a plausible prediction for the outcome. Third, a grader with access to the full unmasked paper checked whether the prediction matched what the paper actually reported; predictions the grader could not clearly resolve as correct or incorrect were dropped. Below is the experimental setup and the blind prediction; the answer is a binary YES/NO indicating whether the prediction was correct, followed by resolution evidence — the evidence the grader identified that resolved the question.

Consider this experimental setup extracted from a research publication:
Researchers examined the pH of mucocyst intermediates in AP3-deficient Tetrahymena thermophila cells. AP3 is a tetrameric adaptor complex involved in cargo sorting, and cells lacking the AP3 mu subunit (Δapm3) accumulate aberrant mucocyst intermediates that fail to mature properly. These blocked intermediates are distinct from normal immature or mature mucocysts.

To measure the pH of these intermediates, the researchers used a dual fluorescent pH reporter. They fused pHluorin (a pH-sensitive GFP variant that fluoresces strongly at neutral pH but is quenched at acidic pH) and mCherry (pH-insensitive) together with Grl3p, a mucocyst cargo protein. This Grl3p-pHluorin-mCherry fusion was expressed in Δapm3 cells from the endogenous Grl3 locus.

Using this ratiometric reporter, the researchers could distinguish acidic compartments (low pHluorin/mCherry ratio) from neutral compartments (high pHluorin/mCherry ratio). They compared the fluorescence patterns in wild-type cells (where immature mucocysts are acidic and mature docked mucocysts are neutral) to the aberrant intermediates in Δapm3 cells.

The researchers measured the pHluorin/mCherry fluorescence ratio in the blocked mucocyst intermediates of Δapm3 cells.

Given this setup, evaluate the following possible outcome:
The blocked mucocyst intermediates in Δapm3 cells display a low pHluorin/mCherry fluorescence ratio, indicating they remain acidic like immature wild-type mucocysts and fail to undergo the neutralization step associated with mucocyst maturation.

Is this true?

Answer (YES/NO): YES